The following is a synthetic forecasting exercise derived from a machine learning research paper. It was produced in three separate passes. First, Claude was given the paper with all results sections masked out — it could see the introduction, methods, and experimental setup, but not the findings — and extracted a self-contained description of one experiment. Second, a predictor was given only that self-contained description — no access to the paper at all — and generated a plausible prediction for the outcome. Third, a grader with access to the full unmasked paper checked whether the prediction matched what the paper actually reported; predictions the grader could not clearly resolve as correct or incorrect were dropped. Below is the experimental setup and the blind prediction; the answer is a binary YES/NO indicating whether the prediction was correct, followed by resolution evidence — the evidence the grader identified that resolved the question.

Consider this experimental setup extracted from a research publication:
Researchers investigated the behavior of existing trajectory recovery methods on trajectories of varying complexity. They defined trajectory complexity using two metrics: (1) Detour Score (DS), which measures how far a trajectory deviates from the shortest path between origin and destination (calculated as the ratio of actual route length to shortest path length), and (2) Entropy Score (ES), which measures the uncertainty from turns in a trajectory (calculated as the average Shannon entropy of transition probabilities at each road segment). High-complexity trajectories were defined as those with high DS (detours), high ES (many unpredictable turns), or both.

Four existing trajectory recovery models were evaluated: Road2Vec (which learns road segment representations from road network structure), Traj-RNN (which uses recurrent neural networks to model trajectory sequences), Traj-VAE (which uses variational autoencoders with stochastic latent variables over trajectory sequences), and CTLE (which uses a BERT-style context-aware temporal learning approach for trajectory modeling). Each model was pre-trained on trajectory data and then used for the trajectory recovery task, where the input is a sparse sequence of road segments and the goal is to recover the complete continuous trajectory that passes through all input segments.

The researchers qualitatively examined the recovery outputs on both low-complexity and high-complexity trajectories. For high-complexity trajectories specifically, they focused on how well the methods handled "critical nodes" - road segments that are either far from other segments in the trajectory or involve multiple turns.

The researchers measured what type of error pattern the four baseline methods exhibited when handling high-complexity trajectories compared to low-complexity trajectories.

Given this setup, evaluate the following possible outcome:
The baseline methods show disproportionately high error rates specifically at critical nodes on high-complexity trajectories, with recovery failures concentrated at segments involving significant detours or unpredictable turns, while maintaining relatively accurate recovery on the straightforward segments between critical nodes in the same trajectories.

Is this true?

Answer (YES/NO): YES